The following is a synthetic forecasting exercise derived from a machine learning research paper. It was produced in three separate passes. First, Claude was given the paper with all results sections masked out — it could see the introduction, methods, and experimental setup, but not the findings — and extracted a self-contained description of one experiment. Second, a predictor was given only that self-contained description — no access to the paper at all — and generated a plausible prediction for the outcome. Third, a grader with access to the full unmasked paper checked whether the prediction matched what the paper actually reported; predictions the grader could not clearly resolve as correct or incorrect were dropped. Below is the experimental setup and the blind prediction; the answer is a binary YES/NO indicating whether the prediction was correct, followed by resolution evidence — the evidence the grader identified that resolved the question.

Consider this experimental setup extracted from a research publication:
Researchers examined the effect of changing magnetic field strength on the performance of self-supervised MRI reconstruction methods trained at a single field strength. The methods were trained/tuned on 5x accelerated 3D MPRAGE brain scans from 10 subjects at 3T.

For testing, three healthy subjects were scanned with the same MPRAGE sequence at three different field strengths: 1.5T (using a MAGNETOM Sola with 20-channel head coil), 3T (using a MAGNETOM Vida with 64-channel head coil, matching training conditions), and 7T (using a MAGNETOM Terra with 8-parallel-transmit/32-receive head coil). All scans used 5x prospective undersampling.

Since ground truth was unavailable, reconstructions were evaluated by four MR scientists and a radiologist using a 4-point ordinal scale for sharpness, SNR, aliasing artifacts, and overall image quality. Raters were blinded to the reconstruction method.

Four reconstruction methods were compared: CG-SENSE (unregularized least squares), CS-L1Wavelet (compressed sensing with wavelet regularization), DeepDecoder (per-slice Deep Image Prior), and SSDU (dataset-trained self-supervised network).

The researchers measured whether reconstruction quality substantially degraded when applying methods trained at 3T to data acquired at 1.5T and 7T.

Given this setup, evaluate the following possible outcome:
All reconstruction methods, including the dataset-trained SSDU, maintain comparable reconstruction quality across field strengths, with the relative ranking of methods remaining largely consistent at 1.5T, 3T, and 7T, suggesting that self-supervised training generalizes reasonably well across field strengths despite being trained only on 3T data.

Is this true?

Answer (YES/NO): YES